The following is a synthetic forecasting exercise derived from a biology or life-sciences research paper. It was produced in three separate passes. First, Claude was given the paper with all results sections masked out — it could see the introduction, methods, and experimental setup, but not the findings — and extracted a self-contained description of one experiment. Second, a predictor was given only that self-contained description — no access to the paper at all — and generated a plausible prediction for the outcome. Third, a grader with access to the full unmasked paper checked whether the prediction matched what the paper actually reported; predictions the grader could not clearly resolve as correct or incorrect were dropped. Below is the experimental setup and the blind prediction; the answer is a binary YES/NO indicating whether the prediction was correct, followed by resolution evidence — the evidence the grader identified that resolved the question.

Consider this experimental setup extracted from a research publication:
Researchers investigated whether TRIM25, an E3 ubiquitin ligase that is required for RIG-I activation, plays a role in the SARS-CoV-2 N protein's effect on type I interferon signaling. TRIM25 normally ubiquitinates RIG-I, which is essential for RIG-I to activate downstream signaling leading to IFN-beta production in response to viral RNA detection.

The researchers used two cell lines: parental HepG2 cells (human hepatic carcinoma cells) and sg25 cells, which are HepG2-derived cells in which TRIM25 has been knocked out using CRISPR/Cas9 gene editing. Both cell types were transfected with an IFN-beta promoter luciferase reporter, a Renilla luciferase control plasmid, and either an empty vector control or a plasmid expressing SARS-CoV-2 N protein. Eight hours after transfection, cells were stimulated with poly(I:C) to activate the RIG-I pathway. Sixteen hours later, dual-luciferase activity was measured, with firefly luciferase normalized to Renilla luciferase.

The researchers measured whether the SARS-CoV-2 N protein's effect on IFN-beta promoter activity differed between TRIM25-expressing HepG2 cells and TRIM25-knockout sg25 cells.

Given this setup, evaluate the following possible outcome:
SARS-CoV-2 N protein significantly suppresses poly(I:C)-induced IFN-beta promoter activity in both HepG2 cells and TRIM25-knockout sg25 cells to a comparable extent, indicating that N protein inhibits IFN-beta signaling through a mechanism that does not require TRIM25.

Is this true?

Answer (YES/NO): NO